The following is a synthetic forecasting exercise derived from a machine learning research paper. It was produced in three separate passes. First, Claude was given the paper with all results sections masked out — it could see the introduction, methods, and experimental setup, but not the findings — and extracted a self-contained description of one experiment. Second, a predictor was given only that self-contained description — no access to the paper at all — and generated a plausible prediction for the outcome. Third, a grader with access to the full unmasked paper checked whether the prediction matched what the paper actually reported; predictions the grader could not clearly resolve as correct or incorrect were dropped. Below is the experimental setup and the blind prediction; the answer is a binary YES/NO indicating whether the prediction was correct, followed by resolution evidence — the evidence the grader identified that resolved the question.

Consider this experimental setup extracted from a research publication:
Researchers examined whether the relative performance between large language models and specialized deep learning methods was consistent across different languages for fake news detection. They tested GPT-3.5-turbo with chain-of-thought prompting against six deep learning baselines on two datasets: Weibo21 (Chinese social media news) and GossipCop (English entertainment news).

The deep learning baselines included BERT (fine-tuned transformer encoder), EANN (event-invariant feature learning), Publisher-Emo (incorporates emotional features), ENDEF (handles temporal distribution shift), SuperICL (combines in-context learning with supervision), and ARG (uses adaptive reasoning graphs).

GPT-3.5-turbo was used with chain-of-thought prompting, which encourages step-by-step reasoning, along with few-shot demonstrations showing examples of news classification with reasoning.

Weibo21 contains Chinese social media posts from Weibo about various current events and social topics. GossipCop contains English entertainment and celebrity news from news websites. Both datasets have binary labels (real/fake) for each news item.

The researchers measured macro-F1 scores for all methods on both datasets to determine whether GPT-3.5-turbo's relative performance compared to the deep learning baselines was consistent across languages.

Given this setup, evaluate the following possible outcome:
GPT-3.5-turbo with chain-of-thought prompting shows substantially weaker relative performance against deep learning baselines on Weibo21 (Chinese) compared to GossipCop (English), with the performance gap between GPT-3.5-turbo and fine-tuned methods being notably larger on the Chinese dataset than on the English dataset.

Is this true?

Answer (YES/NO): NO